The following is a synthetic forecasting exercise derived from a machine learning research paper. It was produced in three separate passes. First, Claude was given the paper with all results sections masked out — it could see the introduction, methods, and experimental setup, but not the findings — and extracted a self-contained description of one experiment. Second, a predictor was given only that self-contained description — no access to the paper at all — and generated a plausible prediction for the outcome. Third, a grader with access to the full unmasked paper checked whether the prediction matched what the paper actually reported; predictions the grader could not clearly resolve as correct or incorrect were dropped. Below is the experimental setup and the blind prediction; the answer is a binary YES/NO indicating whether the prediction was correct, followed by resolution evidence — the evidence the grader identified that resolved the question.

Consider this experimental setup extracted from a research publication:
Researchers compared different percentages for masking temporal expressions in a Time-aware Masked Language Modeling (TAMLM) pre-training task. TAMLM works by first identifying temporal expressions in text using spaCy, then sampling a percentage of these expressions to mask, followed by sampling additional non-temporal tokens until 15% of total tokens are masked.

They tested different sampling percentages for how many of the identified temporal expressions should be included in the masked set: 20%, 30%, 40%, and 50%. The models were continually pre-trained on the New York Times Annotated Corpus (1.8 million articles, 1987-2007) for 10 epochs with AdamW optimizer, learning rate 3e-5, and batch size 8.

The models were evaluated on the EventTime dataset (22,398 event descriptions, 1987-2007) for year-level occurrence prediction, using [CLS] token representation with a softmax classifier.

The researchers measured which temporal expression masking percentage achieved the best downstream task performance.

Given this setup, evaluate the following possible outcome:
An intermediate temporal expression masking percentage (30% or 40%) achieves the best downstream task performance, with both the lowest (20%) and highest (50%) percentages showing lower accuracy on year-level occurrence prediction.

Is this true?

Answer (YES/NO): YES